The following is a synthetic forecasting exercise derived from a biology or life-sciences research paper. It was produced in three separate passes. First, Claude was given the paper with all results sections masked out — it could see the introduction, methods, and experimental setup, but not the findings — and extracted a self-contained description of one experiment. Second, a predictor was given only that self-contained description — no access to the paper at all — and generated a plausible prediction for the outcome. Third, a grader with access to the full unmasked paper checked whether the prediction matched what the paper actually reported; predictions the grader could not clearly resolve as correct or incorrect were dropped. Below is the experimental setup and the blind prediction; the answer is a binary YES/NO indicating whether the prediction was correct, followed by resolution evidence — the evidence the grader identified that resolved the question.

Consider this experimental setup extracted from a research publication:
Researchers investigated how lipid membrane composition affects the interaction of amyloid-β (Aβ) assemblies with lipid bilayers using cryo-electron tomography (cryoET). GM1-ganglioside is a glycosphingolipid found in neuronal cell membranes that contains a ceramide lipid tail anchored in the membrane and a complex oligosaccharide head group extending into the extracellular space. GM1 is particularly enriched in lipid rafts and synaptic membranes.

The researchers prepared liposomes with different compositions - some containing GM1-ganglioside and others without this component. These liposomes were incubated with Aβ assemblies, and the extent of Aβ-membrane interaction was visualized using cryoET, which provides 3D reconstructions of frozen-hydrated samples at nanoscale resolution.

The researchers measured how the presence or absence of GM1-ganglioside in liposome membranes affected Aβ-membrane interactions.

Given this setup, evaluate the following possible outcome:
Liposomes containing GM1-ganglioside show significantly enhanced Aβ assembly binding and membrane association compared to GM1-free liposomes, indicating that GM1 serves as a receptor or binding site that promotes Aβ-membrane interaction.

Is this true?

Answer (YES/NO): YES